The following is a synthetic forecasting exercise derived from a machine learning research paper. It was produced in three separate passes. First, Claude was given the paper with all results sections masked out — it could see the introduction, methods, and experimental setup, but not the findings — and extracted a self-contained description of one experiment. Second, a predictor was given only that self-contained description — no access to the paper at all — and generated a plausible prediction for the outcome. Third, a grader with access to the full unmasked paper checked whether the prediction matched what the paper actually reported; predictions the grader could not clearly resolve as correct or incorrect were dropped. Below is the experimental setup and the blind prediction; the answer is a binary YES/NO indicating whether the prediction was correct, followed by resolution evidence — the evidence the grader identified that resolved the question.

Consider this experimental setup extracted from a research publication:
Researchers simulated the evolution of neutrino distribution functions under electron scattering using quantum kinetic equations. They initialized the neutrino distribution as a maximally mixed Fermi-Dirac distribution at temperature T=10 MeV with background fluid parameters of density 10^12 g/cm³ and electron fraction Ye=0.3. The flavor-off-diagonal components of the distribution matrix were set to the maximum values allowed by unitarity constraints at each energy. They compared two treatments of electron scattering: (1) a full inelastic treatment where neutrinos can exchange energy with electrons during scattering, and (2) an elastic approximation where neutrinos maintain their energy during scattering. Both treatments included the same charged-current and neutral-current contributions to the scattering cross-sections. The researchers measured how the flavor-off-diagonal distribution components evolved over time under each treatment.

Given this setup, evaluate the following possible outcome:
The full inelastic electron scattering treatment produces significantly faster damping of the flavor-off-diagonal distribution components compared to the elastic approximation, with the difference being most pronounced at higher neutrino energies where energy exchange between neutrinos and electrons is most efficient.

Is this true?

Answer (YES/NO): NO